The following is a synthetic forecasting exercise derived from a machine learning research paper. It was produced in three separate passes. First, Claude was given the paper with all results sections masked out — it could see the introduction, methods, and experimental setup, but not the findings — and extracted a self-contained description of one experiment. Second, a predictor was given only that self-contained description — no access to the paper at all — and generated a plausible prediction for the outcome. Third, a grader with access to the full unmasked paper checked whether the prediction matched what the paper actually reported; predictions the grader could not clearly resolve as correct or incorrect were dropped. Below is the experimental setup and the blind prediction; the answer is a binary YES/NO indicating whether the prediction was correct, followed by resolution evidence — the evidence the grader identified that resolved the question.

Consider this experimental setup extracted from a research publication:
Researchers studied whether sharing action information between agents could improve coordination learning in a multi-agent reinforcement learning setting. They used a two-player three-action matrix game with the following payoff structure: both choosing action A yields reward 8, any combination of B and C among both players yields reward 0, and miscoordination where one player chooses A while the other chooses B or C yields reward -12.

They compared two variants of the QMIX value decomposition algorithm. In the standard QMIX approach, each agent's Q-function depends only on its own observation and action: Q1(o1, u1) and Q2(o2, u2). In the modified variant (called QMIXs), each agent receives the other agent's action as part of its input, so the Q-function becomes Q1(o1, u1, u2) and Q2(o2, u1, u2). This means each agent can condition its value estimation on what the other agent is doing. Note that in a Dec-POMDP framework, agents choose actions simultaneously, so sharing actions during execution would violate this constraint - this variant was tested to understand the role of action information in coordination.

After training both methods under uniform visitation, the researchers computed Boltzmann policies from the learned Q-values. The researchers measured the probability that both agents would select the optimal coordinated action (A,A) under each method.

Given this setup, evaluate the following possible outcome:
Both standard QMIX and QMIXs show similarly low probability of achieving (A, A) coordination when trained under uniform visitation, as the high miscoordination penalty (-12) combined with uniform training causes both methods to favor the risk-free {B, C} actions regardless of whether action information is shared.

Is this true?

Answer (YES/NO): NO